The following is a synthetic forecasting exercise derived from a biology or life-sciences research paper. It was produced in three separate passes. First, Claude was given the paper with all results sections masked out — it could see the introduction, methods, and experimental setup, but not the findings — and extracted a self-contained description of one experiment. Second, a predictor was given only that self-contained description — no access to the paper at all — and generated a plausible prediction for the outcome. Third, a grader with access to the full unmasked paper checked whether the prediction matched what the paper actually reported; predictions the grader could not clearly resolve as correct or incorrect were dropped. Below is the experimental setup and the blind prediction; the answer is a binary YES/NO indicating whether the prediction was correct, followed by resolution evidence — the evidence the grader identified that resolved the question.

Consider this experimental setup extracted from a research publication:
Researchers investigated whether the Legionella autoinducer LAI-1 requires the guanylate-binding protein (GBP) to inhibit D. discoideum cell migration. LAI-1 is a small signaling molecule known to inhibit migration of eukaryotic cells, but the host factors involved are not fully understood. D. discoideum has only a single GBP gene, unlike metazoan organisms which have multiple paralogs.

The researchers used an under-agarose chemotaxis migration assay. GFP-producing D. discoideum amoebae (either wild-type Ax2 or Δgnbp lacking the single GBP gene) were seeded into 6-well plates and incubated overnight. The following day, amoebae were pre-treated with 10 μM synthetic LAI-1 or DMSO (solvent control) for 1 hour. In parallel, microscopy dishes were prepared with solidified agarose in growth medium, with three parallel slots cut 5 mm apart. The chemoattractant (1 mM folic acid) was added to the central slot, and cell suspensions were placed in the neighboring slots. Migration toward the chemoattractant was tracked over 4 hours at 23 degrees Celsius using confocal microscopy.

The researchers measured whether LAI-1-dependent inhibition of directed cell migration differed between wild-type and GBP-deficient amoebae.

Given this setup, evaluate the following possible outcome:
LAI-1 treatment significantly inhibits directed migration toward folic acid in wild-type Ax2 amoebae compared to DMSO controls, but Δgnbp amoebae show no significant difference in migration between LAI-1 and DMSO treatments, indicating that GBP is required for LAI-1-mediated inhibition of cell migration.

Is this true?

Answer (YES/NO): YES